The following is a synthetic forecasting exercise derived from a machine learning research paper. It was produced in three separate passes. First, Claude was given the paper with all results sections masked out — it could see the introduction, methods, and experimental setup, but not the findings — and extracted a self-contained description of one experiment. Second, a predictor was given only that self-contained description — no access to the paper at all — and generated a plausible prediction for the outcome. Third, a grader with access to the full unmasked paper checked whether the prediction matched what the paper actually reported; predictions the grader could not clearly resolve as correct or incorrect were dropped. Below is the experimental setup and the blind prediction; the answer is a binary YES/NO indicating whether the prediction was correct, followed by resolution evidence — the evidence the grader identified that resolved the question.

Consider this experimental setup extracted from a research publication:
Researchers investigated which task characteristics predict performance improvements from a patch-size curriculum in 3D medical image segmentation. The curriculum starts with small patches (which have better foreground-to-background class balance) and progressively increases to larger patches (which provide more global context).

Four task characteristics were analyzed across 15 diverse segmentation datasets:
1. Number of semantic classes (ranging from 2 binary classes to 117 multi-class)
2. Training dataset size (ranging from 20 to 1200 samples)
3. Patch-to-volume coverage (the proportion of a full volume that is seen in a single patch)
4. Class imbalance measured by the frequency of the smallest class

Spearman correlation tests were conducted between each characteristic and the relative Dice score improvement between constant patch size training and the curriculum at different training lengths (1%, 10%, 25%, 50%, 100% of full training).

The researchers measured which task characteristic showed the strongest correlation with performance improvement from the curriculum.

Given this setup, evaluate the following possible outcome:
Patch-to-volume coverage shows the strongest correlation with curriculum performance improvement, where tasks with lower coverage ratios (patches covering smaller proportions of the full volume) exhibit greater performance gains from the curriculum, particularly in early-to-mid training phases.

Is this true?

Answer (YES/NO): NO